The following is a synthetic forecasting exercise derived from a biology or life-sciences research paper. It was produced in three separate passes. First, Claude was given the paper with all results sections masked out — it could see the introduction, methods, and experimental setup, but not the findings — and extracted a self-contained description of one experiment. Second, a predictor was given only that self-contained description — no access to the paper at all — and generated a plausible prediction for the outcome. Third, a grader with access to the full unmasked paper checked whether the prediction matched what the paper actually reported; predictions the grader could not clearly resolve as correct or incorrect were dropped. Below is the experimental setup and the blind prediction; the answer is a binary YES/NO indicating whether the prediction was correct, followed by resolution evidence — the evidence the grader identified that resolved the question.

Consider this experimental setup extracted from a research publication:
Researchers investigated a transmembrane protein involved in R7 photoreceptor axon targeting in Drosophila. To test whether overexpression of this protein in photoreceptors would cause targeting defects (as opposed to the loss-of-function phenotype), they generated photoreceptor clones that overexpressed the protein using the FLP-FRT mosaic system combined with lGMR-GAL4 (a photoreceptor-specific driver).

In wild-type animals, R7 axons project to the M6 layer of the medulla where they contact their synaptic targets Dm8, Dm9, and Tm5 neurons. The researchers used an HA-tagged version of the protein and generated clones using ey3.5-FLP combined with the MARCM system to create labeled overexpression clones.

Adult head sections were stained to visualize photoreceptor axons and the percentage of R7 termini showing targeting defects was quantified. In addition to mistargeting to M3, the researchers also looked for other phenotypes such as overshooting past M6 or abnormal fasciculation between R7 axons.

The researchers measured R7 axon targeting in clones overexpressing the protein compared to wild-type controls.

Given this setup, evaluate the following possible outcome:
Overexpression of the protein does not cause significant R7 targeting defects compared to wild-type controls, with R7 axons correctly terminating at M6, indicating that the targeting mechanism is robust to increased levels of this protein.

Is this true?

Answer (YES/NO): YES